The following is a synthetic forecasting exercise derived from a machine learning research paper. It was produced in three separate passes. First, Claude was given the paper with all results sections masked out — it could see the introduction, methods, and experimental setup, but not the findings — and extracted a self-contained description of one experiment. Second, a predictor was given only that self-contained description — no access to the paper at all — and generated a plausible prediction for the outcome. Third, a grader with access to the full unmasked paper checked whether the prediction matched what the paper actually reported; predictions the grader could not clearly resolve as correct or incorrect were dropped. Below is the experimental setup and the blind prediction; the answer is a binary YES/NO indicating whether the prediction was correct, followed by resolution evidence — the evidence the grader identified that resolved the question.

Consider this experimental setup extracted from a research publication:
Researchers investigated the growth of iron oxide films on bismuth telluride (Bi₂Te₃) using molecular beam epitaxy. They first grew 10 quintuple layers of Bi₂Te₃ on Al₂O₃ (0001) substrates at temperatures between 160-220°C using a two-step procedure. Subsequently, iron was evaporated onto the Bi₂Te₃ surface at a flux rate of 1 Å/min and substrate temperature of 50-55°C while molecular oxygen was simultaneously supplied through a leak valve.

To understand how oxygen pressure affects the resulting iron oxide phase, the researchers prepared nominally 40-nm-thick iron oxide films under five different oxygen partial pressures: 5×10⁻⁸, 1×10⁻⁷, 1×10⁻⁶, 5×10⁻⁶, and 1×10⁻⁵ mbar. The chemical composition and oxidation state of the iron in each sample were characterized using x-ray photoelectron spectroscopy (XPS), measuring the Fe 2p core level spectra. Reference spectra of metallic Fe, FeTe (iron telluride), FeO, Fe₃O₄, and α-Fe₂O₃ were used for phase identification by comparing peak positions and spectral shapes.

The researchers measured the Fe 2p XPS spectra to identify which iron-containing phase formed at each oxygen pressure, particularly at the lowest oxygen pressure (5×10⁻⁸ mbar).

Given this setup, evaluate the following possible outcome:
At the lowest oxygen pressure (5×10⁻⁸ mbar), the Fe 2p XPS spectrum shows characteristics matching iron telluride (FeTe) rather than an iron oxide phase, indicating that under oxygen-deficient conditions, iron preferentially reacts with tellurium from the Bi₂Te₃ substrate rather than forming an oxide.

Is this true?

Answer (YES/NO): NO